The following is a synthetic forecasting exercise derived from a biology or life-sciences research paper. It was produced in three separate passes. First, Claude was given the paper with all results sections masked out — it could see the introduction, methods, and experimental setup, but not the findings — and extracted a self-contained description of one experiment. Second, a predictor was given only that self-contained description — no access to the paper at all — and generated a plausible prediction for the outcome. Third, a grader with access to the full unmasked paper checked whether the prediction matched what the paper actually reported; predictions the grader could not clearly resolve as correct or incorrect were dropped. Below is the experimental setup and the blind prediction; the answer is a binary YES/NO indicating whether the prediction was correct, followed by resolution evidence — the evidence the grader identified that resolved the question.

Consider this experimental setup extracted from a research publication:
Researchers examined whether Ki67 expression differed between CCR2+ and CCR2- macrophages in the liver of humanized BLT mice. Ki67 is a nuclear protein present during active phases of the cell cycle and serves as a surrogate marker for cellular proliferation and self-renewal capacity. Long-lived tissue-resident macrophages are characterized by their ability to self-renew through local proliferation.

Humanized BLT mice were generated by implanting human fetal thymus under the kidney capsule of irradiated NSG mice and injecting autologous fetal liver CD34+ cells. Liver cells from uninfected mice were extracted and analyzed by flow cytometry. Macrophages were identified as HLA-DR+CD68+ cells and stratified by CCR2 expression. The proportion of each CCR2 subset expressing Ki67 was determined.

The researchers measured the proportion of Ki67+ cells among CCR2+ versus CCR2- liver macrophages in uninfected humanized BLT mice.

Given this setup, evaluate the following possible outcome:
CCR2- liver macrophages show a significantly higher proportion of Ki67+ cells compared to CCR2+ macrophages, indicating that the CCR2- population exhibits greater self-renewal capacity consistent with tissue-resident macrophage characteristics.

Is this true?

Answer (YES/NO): NO